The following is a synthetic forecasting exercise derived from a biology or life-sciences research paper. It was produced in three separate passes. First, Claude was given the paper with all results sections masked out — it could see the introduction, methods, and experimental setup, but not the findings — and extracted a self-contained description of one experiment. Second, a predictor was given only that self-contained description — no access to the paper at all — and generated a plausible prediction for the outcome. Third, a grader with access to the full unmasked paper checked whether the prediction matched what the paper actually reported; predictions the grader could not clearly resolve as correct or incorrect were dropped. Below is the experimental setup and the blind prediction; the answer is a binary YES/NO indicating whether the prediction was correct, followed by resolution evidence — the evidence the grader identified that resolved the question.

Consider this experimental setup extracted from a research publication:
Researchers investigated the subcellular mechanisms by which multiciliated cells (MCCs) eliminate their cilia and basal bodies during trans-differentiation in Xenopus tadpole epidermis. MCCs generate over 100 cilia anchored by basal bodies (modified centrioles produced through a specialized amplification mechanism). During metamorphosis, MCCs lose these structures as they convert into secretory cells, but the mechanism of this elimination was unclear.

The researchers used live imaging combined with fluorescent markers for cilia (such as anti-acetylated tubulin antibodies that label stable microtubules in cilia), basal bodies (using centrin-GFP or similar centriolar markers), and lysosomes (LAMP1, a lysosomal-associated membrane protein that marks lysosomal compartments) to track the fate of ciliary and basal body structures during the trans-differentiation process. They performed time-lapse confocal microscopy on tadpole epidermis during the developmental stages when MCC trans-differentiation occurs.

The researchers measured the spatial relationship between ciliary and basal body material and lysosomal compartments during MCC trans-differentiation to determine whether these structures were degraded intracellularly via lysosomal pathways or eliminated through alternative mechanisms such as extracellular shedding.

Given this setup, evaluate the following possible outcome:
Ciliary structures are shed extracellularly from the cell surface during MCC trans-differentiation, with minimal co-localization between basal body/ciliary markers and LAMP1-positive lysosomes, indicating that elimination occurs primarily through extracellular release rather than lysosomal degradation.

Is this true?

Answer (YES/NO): NO